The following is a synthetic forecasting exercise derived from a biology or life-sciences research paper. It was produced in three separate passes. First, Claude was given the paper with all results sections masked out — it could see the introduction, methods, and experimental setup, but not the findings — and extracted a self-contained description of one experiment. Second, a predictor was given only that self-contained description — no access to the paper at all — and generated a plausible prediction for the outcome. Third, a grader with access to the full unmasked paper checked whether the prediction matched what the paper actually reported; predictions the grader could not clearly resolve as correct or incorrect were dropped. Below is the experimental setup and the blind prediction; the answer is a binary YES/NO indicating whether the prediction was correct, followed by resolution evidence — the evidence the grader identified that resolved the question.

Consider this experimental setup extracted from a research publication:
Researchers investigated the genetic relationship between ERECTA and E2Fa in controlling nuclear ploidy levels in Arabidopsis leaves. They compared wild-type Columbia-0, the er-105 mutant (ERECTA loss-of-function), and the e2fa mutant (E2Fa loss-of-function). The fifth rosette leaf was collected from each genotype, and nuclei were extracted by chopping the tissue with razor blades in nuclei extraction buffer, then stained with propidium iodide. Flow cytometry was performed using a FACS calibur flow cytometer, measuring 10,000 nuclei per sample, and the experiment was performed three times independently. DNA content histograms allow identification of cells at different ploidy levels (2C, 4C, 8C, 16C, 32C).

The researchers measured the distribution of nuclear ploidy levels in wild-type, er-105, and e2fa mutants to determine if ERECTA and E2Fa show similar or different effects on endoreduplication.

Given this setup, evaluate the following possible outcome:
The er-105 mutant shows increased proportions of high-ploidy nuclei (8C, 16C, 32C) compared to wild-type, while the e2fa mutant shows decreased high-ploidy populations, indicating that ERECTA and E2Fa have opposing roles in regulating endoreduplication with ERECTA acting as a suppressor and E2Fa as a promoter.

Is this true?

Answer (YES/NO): NO